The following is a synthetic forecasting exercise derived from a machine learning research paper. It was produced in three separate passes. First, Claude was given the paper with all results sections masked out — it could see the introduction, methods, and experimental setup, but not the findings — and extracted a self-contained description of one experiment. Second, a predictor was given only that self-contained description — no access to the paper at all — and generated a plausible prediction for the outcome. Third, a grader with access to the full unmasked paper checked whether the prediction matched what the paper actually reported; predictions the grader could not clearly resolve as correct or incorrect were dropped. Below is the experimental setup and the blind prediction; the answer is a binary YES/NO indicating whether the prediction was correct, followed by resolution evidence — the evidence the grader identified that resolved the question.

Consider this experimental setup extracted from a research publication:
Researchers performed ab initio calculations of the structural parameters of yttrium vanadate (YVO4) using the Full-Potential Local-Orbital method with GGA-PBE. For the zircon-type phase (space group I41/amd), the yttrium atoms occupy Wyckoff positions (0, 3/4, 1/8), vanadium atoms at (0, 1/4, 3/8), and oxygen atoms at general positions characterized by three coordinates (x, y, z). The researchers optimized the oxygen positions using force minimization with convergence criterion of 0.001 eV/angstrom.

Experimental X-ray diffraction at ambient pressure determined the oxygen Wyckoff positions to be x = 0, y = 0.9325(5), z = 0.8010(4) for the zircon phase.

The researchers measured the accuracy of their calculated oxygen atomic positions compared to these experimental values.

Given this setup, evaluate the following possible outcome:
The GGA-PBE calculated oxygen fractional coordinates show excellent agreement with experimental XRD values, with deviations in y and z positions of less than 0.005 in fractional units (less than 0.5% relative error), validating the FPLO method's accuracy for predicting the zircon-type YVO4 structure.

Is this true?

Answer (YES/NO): YES